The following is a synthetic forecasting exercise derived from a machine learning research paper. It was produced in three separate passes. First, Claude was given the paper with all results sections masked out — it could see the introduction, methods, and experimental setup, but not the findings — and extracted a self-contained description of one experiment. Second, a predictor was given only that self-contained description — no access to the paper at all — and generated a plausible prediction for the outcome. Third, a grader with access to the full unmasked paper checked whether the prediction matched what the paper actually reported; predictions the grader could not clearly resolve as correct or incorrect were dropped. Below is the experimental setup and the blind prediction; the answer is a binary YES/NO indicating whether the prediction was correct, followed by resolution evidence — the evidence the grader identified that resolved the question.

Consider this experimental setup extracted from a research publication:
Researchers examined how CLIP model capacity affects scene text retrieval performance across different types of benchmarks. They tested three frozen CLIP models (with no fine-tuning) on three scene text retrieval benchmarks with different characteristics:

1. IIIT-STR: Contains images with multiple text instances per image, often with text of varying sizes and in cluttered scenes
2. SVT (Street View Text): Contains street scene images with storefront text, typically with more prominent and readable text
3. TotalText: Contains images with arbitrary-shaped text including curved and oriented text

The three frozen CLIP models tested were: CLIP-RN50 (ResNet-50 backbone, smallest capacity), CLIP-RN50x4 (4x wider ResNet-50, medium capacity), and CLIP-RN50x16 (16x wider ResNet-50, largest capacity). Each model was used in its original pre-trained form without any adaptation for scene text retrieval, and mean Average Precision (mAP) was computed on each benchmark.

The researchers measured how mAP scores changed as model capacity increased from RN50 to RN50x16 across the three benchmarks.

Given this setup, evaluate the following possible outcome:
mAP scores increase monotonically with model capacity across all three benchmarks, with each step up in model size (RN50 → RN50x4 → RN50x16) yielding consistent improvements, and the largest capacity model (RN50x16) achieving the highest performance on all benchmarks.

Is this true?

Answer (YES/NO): NO